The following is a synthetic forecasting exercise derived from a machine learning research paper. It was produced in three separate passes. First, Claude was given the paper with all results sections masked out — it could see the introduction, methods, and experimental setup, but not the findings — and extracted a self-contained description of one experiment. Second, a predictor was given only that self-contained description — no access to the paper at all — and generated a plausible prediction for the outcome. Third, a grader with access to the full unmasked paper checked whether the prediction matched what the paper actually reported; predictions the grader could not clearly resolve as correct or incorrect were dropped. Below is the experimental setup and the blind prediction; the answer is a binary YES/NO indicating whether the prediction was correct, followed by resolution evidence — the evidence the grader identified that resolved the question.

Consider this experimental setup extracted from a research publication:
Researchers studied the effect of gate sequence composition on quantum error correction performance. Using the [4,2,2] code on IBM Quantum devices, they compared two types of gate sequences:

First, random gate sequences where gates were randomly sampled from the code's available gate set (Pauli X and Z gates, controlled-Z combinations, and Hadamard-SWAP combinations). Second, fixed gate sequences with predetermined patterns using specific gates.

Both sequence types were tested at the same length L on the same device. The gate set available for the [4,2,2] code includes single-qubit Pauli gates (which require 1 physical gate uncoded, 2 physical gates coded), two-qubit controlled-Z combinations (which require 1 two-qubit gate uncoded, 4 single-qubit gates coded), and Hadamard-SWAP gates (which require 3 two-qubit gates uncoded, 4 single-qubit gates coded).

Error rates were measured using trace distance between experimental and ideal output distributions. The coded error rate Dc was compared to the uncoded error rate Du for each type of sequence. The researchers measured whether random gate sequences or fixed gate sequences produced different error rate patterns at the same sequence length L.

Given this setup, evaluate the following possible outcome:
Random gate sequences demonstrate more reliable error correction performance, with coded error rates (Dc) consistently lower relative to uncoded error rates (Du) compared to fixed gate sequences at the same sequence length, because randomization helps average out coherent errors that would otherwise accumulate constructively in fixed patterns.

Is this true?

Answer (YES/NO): NO